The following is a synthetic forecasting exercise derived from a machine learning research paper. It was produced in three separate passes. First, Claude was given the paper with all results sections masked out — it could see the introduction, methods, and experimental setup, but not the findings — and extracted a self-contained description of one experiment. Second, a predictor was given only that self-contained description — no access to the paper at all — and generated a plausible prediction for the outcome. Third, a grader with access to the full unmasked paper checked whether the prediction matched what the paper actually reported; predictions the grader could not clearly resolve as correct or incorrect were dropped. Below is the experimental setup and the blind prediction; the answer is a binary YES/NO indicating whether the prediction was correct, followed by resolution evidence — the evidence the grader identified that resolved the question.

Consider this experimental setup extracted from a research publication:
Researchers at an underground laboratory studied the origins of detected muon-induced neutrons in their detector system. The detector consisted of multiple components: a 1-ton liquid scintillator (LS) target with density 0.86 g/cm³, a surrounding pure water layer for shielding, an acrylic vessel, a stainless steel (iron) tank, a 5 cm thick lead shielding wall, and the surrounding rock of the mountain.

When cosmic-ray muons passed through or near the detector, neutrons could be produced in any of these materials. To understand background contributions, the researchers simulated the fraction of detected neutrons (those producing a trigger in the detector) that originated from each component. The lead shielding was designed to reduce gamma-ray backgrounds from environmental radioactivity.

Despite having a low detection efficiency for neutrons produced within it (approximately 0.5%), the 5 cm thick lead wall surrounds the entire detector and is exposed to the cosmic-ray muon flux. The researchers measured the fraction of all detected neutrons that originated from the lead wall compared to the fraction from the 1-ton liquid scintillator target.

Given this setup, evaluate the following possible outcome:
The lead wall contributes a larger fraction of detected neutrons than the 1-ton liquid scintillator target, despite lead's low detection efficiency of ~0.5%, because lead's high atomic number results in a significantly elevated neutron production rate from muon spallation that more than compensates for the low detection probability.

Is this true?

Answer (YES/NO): NO